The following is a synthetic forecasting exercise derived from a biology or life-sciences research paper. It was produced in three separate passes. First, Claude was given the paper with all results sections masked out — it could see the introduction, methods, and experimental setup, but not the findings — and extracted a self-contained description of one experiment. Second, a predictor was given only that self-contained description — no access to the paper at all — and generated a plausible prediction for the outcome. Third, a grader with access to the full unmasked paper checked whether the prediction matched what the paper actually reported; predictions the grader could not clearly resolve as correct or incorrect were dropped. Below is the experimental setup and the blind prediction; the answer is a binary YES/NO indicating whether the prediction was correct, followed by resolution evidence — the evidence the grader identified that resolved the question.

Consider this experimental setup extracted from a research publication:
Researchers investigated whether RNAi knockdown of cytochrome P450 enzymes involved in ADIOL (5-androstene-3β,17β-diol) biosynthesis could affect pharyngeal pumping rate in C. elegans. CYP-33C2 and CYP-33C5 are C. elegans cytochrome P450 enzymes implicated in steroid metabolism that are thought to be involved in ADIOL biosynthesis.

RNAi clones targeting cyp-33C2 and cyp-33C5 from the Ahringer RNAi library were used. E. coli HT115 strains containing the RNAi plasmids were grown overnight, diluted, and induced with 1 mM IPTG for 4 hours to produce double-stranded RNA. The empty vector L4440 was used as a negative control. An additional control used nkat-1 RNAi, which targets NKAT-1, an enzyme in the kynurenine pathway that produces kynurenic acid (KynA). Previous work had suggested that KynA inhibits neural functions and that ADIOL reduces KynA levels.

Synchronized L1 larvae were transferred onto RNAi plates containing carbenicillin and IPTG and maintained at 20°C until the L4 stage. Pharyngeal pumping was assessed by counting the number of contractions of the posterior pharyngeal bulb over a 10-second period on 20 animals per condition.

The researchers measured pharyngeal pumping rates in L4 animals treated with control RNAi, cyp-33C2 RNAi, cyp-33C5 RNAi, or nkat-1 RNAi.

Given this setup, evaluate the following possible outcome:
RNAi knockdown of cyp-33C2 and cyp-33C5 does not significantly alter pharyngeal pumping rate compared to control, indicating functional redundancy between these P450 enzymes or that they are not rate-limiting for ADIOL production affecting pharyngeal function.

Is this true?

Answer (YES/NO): NO